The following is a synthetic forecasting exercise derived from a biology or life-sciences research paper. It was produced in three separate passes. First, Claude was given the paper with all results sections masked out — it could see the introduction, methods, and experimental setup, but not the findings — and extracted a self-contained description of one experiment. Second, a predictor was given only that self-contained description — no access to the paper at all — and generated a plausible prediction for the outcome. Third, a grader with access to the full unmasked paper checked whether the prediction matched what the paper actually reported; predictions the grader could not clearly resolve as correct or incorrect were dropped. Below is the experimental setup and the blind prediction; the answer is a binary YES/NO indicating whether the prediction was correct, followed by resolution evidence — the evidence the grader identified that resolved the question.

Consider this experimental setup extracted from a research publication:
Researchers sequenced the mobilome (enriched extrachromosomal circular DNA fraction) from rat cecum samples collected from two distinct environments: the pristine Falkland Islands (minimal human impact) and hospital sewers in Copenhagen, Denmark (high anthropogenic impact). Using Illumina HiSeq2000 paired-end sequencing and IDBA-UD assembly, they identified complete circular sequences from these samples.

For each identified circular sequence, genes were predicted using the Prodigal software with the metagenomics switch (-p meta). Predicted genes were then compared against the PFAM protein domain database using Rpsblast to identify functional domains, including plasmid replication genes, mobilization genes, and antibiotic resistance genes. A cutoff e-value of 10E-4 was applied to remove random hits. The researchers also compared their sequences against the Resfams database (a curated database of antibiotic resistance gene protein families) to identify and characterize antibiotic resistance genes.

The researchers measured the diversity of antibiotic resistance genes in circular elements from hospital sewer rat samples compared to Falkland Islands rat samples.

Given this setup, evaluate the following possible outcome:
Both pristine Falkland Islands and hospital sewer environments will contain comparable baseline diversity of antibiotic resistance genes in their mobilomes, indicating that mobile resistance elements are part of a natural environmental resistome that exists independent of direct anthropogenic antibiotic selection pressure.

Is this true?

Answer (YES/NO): NO